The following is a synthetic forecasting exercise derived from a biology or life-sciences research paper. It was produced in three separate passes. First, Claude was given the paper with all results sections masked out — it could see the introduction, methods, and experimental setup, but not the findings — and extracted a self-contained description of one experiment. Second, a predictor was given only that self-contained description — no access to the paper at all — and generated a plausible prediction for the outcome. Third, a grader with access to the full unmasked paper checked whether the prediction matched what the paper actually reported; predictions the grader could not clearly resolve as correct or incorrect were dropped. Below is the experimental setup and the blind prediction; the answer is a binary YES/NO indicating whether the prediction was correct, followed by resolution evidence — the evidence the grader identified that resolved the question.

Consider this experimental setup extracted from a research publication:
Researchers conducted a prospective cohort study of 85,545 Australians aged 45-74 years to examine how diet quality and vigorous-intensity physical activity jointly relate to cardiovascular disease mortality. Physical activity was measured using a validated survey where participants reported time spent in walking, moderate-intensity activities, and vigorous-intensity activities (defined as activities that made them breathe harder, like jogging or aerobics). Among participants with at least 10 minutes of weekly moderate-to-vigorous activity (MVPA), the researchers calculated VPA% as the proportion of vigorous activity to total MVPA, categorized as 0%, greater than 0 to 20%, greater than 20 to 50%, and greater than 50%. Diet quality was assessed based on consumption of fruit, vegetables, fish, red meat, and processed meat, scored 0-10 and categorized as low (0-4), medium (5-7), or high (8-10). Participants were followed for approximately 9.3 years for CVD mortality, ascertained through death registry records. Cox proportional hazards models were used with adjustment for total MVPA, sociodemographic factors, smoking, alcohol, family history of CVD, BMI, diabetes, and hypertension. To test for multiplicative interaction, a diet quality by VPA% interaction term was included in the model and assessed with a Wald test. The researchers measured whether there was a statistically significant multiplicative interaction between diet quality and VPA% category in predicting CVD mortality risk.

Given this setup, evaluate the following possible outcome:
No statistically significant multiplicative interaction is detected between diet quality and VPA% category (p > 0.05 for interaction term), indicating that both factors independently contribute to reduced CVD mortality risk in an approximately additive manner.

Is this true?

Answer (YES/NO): YES